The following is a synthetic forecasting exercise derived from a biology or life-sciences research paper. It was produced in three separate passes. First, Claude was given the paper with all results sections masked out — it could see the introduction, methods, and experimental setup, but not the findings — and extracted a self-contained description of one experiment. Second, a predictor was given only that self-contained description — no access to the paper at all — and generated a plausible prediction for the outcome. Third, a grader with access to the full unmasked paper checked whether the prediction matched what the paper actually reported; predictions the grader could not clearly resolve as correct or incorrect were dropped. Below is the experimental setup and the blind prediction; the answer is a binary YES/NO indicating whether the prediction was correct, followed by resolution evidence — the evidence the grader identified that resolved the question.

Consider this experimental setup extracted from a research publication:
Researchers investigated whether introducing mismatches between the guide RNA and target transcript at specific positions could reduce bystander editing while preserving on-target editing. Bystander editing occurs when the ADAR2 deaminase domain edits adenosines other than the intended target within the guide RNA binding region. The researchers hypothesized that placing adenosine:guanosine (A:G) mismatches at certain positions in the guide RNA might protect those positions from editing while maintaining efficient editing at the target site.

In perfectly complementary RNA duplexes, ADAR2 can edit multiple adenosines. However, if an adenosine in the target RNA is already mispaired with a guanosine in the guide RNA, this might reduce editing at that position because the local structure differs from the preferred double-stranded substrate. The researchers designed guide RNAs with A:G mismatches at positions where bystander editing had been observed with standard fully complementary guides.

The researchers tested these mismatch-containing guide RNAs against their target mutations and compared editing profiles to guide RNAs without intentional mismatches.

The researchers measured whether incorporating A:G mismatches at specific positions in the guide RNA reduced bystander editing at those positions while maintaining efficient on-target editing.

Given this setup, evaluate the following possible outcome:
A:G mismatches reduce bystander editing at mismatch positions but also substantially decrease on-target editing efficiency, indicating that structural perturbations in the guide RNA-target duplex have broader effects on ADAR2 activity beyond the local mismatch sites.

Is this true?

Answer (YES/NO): NO